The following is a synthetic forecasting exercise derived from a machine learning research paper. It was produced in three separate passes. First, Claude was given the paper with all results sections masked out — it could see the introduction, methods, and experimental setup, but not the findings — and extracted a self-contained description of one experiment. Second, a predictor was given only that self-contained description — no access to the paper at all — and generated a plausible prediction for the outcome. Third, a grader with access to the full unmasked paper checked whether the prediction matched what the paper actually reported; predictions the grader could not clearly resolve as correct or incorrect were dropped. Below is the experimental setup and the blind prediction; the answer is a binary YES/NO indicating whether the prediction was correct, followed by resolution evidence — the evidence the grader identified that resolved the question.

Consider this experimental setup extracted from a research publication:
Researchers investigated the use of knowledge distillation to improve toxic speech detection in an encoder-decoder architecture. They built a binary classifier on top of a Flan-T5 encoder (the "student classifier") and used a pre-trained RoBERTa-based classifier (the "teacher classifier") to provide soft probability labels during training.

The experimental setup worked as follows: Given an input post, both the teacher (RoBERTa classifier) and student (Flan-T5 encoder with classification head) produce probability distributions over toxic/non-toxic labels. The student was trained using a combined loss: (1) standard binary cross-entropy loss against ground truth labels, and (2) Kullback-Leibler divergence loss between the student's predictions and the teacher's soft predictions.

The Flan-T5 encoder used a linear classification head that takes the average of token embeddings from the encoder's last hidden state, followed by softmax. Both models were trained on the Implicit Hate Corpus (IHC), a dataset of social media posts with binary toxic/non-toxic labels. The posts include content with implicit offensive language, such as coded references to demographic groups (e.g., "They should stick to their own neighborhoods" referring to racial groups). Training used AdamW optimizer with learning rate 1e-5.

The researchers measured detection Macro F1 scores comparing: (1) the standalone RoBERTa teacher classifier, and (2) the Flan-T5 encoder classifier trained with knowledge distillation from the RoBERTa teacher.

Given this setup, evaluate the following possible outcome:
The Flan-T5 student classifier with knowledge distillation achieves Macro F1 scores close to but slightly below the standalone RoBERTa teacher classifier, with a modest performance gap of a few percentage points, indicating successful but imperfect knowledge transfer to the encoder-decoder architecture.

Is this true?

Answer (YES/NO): YES